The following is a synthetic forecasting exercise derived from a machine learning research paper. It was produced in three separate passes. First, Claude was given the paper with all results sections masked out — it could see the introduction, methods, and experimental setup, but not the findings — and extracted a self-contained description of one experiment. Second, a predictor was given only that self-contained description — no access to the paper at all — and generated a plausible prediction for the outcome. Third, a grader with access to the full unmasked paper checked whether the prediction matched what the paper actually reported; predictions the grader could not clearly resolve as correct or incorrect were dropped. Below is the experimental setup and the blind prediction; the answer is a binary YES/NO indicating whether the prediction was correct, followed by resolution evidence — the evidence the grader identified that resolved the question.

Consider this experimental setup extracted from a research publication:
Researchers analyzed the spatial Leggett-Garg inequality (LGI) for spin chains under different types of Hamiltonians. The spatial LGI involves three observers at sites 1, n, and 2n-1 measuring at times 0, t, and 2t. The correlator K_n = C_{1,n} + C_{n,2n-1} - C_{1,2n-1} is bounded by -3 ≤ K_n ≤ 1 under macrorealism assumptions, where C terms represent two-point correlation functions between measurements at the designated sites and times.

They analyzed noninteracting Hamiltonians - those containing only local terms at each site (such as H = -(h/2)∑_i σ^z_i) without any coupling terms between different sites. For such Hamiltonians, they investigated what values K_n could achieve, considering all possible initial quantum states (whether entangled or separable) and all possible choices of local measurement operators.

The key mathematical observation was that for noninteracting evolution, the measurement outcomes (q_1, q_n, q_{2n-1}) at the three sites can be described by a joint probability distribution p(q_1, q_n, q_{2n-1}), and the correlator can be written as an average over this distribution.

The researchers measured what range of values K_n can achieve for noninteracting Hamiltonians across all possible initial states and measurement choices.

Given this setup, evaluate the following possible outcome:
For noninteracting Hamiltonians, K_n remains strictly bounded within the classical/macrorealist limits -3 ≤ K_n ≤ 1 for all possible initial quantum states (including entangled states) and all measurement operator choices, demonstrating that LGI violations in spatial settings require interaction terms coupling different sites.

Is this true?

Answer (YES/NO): YES